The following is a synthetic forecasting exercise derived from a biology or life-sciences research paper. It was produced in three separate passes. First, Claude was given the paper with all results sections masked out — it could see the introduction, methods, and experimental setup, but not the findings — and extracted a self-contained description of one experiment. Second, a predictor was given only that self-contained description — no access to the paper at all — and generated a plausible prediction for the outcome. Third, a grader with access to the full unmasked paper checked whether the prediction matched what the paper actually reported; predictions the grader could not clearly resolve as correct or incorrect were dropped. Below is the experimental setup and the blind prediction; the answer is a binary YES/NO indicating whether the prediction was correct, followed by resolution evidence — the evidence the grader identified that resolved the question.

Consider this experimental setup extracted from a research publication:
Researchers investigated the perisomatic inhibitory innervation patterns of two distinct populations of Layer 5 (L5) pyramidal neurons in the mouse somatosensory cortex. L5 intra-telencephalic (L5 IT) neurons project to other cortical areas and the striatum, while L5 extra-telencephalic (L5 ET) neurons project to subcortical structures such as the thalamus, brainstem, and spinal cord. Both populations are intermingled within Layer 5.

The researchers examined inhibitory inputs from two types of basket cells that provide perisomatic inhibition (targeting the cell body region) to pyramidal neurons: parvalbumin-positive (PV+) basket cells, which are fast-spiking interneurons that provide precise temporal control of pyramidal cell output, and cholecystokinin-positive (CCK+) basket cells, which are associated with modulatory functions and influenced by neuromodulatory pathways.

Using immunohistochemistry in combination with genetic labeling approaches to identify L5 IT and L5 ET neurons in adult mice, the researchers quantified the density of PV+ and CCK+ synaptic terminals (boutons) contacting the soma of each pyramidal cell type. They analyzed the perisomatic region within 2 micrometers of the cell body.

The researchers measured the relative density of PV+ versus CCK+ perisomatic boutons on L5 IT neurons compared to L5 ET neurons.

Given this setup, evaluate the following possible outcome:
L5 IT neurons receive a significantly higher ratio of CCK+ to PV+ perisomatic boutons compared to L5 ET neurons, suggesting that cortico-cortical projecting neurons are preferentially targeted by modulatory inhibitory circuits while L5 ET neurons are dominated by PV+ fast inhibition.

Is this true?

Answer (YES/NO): YES